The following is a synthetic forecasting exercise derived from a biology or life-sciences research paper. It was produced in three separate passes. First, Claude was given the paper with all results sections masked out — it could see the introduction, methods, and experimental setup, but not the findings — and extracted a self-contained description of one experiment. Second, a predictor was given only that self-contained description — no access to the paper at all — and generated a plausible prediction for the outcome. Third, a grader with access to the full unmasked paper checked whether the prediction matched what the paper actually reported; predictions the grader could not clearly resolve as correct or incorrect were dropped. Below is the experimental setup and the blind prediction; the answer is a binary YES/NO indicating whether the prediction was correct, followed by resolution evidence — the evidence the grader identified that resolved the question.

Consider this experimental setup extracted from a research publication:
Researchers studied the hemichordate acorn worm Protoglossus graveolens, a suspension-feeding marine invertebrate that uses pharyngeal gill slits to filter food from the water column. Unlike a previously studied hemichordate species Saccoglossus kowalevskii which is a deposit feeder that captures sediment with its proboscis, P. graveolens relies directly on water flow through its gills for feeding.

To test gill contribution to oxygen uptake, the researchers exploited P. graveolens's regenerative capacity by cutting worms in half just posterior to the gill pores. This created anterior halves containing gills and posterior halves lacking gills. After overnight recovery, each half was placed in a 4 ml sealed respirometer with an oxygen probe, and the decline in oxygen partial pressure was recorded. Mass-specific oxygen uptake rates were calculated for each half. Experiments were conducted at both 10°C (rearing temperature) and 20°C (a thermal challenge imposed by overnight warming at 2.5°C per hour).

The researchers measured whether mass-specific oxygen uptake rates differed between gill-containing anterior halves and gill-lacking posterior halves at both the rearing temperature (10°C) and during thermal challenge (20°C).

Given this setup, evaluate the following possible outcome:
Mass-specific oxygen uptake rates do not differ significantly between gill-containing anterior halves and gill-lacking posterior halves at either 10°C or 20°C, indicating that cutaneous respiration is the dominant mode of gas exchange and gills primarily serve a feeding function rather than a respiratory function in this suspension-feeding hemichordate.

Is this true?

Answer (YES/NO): NO